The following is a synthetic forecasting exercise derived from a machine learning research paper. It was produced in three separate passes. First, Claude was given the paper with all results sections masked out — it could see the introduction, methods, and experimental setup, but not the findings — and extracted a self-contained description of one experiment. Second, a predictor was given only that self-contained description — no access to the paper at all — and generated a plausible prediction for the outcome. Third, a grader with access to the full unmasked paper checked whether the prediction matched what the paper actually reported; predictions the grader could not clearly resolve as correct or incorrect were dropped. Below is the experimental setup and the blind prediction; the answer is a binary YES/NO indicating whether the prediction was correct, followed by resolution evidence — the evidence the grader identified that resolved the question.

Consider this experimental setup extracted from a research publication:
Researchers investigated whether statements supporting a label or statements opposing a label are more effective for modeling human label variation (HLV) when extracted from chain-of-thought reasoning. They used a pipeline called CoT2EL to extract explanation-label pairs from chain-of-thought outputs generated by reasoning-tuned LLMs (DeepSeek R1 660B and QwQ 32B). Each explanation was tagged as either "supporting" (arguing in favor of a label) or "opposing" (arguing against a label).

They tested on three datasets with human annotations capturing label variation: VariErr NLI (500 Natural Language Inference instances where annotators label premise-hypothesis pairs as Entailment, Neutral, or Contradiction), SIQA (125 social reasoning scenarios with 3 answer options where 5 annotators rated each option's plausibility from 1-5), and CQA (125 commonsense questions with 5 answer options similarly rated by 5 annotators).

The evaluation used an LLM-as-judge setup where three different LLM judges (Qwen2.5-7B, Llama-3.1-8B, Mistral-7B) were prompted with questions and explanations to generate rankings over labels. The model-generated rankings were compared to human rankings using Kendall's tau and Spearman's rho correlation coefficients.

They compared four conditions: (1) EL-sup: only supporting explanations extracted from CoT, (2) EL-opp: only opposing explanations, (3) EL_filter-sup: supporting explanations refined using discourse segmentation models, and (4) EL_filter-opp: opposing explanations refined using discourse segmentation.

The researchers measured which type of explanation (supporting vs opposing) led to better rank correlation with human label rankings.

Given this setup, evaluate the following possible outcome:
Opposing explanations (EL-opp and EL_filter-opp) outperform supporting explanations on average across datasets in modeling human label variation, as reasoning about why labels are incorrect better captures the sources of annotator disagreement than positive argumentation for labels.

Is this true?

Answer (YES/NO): NO